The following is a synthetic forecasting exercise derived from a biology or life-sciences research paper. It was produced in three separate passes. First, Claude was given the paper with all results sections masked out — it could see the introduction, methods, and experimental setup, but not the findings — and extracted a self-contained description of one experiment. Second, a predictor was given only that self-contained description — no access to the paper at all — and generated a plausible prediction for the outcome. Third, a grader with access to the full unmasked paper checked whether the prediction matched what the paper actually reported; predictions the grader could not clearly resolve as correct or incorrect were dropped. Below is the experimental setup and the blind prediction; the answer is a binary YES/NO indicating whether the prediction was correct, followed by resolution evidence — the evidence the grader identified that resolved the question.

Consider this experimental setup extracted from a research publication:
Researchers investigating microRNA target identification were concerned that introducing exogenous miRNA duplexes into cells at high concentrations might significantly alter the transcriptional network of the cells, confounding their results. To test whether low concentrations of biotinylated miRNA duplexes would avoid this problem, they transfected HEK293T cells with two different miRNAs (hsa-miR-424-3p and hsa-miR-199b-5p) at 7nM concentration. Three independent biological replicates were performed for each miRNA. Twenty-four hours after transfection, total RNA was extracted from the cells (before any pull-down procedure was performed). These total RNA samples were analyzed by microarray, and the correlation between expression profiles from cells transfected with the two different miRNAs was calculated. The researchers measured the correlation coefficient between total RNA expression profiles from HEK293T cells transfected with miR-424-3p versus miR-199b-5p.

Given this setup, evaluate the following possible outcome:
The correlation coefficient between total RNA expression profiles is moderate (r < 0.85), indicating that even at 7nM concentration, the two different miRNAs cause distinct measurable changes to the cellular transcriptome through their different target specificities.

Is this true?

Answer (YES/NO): NO